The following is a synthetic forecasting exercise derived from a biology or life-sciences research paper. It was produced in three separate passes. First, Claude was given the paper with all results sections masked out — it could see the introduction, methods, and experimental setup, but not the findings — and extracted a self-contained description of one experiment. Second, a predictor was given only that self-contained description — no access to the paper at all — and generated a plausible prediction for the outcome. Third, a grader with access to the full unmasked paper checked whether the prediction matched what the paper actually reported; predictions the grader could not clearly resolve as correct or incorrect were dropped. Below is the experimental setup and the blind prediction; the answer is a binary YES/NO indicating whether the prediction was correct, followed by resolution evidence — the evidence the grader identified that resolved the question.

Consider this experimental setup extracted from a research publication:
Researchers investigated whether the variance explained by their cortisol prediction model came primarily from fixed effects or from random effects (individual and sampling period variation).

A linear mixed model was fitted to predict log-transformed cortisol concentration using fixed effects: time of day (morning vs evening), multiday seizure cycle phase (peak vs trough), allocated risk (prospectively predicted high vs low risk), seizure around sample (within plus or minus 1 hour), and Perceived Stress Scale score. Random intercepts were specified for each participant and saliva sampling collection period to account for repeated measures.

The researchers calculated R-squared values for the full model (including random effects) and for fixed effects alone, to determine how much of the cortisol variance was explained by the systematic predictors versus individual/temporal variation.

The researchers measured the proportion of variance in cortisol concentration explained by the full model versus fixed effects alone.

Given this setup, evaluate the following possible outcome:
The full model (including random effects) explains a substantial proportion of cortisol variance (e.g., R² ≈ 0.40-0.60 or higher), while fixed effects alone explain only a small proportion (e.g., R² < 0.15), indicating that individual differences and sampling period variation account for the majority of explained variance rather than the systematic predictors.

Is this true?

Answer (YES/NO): NO